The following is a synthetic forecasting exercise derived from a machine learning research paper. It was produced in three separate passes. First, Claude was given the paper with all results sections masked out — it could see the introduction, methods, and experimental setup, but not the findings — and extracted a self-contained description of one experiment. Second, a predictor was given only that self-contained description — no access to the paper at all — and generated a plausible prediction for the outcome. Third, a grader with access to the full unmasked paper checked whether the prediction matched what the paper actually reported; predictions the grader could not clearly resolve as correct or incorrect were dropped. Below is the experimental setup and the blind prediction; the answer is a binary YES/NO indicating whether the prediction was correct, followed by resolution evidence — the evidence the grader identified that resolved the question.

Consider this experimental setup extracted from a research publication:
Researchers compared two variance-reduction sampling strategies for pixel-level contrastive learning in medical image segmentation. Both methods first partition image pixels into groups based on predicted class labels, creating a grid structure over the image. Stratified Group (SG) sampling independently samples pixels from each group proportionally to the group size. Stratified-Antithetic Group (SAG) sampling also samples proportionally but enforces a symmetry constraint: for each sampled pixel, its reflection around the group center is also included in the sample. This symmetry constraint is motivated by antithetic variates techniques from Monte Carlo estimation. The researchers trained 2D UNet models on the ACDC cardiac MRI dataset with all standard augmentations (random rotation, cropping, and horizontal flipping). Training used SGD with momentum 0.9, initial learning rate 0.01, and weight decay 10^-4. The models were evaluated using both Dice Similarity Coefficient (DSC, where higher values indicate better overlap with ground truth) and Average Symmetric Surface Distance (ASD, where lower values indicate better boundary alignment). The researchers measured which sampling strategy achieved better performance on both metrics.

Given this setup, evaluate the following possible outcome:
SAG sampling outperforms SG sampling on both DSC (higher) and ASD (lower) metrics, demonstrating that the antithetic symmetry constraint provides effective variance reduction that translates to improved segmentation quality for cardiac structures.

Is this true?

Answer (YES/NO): NO